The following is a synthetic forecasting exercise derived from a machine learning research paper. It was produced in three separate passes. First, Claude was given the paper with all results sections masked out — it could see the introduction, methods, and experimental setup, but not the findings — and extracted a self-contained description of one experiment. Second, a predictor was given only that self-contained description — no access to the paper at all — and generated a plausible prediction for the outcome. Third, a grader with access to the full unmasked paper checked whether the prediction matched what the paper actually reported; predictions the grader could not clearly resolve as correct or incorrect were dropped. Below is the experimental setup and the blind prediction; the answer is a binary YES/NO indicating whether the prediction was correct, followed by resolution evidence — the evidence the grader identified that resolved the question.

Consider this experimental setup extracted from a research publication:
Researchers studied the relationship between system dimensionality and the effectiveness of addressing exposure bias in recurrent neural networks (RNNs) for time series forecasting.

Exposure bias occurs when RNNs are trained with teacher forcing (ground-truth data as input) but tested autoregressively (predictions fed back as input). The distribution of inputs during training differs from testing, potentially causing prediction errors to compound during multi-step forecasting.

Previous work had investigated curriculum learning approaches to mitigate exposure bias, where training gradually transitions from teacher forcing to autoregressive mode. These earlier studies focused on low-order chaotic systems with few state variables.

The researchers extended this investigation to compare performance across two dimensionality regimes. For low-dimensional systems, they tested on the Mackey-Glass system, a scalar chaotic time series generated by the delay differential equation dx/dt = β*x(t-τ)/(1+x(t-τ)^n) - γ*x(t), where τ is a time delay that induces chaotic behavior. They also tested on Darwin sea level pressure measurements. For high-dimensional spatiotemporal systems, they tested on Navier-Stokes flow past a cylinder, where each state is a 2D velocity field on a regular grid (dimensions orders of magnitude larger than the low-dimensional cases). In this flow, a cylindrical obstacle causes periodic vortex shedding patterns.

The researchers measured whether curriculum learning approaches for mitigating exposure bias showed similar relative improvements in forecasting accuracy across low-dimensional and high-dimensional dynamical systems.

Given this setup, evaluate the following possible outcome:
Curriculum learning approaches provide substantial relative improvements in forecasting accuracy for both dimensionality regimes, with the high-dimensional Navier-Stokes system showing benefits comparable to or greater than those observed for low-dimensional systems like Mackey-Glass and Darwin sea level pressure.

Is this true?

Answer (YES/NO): NO